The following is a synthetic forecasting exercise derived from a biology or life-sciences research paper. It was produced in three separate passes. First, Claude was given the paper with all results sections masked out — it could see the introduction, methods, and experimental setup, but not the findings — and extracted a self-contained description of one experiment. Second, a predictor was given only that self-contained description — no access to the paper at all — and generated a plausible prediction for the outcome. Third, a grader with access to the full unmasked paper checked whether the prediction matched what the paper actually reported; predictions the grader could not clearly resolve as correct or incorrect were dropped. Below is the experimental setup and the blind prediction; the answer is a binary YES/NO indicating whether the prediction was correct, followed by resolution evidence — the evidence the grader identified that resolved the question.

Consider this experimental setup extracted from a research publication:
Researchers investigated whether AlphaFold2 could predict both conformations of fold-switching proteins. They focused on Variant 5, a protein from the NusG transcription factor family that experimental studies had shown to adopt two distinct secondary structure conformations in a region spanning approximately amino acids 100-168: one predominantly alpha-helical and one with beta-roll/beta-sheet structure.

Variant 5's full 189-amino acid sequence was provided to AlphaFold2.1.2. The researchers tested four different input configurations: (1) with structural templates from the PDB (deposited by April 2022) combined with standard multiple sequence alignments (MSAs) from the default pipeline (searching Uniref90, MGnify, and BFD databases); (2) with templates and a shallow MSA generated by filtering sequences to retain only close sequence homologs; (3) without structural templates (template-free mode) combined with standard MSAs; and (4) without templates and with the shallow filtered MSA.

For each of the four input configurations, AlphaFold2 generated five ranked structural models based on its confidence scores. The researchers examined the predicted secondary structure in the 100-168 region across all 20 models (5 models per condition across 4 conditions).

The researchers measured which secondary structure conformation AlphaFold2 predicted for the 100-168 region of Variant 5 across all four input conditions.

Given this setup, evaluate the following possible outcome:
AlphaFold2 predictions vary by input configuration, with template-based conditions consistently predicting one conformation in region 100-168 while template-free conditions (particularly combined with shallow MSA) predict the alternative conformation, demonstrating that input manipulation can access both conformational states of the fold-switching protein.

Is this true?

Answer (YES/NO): NO